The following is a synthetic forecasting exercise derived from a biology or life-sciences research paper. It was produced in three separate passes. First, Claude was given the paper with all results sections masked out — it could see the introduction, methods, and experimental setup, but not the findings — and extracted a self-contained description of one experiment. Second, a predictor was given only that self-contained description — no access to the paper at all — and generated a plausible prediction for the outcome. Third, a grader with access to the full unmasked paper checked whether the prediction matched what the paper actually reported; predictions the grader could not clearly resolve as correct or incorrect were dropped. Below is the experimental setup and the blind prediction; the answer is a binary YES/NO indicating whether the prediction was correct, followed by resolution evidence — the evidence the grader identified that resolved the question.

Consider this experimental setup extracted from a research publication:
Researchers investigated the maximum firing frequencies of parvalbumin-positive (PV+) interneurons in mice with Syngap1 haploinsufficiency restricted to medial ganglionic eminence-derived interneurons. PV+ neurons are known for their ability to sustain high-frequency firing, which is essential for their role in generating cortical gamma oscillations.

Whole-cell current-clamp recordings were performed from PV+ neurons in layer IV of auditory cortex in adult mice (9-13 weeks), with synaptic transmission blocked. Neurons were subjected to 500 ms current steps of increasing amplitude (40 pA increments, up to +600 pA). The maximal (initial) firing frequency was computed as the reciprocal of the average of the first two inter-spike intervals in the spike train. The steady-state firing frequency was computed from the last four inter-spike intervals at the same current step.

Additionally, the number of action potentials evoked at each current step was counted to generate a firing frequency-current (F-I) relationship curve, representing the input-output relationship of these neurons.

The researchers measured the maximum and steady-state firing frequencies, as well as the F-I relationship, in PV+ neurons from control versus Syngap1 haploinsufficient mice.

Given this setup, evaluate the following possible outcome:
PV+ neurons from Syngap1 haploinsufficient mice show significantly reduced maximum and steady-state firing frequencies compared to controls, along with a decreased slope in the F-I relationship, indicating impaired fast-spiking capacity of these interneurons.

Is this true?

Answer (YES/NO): NO